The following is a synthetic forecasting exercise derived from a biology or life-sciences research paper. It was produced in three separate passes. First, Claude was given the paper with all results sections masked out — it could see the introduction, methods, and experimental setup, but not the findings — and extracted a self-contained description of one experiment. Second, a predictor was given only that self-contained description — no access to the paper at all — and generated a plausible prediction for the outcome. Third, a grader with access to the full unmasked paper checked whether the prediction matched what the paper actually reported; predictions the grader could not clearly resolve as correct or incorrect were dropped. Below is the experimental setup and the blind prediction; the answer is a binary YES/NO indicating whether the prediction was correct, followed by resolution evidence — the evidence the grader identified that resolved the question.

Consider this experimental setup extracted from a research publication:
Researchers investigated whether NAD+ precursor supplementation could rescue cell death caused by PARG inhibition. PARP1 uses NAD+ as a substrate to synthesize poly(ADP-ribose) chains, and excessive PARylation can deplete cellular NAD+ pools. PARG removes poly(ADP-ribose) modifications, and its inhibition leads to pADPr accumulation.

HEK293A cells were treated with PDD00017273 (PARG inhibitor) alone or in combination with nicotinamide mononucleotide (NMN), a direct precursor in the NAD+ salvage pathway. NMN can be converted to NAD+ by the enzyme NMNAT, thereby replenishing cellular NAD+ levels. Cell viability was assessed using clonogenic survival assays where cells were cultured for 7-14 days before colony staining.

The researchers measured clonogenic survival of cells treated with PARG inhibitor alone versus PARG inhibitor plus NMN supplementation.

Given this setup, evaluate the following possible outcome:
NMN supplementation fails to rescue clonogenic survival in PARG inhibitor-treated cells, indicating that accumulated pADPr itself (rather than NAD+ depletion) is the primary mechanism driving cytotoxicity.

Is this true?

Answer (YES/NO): NO